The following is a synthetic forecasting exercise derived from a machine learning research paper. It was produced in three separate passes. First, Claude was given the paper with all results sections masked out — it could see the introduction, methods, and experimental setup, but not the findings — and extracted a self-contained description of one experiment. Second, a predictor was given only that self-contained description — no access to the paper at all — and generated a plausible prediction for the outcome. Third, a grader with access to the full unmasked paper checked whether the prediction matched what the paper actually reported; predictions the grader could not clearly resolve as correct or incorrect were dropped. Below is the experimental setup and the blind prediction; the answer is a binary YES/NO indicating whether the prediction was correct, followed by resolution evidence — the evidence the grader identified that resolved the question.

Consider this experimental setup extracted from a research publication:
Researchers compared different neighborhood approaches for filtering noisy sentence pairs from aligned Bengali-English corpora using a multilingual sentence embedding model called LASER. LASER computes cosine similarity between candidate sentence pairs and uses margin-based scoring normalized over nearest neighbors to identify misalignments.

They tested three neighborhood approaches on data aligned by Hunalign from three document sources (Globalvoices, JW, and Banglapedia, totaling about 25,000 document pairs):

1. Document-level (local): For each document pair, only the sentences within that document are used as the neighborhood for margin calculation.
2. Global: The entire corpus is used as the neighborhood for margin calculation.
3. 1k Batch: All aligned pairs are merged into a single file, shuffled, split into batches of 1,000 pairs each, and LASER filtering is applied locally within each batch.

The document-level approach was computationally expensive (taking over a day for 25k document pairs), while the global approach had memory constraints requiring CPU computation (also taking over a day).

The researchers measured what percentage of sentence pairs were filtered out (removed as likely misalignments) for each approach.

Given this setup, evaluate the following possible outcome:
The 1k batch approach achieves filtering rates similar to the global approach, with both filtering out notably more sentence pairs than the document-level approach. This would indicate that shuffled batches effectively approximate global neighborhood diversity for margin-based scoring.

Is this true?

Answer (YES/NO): NO